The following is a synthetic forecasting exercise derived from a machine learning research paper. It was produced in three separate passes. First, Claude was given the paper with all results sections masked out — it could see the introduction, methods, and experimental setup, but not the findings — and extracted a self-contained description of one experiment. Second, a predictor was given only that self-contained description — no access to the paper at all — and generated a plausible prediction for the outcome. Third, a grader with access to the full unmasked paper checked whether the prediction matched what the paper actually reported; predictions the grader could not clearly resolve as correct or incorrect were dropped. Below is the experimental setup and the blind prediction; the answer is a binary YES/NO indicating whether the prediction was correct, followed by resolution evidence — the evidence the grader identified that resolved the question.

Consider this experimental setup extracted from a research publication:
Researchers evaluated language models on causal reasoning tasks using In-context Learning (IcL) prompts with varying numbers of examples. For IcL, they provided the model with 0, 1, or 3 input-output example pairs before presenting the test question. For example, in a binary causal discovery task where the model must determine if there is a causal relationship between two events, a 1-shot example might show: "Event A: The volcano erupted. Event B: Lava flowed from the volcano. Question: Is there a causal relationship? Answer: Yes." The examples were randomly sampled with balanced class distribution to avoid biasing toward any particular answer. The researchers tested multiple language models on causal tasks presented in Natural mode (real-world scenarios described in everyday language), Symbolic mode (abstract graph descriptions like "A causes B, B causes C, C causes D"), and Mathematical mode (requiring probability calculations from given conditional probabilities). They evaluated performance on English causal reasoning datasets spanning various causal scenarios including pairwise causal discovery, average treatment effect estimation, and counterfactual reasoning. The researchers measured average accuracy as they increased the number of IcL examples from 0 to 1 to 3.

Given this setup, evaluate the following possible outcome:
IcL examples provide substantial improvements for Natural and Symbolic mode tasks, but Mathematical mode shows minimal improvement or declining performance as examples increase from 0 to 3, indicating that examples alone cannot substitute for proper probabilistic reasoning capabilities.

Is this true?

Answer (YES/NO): NO